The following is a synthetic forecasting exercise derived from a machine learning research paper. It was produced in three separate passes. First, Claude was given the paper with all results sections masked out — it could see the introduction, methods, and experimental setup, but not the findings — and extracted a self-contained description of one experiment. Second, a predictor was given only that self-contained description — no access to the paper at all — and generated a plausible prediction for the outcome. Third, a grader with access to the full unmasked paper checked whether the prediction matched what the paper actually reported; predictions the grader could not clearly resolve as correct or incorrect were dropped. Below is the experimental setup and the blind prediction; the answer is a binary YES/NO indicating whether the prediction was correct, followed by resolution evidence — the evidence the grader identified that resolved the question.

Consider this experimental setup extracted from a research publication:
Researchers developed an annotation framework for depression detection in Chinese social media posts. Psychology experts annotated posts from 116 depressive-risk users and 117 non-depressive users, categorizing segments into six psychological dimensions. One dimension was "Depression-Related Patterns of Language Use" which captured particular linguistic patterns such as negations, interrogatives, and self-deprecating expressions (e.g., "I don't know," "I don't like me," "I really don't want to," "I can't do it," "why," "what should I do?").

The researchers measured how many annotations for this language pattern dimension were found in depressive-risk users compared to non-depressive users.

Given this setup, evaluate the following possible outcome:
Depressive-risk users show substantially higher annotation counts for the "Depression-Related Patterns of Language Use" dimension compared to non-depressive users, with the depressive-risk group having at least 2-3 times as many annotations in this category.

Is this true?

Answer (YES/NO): YES